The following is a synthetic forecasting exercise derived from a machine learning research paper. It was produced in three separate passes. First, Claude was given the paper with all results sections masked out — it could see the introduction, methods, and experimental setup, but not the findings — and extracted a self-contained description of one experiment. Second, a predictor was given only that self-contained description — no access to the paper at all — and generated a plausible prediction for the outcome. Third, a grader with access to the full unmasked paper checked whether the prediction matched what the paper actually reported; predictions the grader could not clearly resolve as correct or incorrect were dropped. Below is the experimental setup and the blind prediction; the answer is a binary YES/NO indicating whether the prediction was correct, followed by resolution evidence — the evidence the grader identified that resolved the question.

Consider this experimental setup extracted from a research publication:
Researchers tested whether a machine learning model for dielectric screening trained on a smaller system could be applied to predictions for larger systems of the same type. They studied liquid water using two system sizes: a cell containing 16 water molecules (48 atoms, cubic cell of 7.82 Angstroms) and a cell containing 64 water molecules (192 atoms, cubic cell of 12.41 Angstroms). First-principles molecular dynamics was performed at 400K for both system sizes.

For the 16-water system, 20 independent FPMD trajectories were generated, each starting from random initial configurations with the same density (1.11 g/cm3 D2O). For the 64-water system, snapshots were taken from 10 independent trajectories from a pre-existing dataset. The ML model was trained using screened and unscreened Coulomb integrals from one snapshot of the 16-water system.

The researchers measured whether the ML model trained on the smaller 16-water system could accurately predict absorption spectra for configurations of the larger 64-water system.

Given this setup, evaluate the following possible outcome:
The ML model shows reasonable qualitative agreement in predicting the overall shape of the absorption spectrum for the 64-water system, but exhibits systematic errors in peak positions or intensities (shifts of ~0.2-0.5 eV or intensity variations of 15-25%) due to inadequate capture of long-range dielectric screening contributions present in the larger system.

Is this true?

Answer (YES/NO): NO